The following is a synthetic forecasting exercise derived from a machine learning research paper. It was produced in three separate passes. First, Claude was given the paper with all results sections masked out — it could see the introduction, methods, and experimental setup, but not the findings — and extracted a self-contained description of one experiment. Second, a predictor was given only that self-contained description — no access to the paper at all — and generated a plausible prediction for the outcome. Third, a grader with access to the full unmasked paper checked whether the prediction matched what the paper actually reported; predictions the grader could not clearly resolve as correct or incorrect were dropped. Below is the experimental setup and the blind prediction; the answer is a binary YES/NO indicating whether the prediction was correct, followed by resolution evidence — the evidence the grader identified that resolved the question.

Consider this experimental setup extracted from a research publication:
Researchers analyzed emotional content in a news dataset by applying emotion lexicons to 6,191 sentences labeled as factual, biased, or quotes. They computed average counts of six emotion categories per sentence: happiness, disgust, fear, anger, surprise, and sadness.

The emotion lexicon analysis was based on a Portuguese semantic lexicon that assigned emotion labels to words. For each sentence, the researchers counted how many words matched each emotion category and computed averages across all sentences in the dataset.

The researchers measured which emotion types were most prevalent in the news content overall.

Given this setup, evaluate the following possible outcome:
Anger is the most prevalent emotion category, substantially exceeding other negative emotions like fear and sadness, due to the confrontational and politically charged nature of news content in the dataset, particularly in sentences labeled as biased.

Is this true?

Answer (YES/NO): NO